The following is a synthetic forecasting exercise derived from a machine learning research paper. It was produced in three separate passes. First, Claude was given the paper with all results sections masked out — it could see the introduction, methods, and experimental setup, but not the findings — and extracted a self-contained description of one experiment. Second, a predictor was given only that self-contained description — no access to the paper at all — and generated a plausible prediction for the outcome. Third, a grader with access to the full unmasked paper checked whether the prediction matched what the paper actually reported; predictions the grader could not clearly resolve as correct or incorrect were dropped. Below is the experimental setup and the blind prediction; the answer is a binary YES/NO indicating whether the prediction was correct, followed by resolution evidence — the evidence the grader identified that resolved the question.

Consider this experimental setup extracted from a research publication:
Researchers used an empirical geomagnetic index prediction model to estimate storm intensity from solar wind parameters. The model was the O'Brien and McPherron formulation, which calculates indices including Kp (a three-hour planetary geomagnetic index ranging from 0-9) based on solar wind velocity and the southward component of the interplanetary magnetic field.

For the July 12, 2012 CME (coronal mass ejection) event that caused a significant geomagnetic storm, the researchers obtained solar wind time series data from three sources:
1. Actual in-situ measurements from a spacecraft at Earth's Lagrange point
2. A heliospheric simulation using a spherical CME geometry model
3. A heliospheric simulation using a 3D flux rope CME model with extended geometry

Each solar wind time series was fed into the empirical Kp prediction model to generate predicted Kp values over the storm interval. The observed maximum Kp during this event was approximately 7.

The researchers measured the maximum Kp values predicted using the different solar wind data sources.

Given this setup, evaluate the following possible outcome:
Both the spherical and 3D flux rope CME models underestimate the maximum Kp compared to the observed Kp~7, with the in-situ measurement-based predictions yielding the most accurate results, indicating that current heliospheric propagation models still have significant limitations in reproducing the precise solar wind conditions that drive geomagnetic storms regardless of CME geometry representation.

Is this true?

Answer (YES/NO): NO